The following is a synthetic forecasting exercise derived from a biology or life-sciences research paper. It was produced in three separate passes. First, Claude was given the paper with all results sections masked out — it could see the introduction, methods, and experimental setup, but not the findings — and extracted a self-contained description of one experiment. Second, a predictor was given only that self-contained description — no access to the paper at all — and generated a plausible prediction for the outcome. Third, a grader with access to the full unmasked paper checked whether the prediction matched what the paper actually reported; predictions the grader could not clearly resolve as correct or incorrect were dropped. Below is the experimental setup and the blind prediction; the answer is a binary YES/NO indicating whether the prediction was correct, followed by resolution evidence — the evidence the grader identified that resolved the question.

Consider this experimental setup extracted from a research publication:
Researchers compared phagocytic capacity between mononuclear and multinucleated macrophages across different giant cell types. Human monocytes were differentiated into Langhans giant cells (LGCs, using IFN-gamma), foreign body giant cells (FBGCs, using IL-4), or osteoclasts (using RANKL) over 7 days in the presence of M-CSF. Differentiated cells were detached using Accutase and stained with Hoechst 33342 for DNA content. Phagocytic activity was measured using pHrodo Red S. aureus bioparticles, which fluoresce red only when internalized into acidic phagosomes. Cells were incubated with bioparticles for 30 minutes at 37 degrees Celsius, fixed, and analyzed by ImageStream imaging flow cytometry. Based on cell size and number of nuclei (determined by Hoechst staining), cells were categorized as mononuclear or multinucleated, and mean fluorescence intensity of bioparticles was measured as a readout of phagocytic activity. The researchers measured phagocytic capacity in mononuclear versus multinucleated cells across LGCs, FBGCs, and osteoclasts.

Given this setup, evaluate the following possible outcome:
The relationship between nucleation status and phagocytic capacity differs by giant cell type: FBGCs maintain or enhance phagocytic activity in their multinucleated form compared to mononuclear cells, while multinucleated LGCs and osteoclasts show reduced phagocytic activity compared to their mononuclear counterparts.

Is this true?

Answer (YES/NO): NO